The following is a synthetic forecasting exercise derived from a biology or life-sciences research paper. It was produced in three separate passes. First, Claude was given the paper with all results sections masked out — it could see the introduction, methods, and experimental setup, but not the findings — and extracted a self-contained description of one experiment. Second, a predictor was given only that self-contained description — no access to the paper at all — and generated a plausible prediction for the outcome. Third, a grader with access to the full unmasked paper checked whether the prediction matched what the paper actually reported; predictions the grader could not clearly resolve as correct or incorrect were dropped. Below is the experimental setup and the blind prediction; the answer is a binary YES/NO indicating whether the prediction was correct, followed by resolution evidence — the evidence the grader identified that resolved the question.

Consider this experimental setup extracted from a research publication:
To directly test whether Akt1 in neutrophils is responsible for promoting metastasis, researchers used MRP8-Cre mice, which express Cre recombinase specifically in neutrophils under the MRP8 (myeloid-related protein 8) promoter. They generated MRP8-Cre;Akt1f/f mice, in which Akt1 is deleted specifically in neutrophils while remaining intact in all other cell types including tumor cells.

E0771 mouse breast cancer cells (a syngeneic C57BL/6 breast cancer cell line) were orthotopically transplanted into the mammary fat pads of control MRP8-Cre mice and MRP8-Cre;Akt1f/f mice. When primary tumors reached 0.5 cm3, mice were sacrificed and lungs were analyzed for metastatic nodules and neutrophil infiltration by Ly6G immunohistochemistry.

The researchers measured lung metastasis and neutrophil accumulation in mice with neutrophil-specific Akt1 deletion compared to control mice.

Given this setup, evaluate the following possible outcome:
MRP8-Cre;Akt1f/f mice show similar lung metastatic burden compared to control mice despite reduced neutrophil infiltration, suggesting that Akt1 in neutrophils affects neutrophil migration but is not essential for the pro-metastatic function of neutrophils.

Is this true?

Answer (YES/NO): NO